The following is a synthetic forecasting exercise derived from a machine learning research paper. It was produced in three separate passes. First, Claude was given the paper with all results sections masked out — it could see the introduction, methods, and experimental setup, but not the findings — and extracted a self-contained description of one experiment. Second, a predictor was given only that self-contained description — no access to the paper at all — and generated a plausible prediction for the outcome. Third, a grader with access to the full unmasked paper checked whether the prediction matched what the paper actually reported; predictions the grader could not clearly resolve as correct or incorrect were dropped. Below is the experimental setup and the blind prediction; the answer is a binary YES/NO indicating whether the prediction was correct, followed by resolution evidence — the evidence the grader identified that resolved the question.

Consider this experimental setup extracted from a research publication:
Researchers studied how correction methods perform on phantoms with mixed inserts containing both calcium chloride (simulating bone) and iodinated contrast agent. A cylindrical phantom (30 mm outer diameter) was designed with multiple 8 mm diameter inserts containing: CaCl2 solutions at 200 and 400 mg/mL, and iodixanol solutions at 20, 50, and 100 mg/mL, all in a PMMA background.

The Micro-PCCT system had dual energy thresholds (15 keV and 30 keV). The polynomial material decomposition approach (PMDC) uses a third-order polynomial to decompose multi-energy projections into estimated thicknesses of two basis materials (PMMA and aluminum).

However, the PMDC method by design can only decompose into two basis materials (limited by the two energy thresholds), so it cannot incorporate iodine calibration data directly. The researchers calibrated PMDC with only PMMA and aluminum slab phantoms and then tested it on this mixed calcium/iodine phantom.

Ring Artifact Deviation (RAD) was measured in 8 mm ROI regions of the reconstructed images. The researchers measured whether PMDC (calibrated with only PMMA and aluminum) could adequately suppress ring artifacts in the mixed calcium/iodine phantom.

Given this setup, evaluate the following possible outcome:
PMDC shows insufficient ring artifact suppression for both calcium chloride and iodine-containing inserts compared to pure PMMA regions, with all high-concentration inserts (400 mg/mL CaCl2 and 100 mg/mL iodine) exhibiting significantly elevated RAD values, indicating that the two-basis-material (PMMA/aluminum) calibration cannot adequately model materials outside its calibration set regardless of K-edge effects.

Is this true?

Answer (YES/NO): NO